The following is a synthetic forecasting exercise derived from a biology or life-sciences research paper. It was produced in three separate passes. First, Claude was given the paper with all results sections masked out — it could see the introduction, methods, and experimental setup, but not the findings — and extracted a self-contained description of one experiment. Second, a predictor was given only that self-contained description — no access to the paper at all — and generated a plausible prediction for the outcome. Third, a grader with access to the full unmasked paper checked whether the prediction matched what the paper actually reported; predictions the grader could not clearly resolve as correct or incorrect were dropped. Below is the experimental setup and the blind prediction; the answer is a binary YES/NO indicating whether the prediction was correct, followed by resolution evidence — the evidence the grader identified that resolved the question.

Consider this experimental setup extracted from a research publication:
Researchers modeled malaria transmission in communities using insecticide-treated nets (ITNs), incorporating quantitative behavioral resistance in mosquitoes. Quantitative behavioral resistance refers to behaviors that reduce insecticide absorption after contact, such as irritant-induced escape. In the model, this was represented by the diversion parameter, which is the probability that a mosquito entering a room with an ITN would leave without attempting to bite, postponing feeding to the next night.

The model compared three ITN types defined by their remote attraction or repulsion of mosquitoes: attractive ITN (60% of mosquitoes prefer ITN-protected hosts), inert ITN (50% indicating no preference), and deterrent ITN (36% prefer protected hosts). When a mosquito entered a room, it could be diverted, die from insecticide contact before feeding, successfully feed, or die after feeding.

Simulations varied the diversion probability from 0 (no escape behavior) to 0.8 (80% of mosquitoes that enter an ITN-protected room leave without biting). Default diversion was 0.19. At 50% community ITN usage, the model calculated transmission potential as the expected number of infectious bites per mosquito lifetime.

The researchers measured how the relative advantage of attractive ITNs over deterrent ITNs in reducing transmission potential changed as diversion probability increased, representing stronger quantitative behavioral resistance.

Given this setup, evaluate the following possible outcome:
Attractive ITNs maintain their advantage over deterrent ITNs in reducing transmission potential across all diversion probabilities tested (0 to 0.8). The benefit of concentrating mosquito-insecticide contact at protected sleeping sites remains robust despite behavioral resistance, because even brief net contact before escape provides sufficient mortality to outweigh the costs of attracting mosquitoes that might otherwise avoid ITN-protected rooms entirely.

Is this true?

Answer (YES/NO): YES